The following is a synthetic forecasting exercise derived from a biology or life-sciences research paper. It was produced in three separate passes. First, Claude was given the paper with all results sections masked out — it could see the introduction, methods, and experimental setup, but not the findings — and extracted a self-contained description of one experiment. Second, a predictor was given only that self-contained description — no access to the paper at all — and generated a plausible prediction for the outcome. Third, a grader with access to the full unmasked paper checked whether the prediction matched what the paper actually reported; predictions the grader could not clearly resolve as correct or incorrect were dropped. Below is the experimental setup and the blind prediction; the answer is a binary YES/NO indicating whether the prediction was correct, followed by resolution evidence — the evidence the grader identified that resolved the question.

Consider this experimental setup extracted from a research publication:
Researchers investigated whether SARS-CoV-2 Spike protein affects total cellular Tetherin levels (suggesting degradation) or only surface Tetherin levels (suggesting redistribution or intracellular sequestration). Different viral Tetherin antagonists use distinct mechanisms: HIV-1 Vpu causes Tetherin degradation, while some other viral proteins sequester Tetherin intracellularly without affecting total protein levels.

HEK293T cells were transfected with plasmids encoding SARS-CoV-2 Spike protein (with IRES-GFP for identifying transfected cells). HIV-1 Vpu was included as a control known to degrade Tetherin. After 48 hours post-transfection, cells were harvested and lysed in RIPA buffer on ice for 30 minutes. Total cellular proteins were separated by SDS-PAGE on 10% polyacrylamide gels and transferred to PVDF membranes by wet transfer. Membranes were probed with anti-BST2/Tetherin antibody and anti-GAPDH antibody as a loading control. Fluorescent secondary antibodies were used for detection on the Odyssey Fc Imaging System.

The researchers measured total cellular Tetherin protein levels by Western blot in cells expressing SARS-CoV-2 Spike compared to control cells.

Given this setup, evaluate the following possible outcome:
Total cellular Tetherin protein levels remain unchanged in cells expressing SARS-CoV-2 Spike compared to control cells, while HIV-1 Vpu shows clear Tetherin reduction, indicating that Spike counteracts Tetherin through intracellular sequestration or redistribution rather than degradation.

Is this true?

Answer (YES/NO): NO